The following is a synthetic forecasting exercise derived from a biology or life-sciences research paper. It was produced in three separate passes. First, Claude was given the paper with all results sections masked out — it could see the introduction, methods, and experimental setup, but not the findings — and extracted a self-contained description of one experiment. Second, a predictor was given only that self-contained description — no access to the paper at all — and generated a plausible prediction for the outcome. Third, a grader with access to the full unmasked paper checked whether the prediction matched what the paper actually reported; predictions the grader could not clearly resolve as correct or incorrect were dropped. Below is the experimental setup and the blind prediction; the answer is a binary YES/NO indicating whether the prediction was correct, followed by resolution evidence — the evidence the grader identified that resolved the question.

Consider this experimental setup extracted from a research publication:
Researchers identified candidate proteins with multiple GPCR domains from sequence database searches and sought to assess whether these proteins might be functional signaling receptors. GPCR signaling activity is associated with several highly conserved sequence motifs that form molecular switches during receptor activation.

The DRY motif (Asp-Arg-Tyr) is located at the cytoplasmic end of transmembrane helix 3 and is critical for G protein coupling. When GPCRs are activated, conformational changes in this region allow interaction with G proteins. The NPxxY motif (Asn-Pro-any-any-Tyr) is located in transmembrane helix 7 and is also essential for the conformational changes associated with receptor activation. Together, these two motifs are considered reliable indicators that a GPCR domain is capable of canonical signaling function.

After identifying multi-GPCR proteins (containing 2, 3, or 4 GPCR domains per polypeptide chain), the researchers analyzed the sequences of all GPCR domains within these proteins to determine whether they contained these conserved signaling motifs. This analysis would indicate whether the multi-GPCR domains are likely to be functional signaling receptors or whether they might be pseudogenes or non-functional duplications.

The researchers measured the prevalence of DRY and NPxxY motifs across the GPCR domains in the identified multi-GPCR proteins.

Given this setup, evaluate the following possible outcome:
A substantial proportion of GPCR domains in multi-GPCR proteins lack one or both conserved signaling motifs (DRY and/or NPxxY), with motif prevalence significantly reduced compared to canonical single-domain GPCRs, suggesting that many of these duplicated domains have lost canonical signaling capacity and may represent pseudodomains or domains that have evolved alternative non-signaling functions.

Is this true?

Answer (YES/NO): NO